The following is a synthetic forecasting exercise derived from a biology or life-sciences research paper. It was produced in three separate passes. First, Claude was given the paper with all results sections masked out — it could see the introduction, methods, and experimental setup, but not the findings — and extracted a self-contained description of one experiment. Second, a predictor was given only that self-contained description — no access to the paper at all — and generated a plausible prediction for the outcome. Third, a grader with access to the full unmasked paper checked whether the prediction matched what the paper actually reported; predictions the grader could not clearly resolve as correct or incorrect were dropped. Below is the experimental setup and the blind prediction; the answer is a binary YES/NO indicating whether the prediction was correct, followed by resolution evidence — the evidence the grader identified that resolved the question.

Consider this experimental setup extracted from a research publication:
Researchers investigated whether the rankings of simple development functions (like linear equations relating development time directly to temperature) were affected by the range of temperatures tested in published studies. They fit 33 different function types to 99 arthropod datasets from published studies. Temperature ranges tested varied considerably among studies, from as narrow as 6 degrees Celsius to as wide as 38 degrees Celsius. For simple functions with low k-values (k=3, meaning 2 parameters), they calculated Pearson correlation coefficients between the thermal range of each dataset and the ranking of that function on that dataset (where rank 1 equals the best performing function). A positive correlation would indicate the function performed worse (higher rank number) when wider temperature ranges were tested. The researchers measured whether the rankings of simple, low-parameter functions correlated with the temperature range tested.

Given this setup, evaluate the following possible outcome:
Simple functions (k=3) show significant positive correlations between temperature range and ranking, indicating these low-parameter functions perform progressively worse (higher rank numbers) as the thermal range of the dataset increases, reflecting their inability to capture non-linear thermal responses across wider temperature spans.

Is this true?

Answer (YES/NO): YES